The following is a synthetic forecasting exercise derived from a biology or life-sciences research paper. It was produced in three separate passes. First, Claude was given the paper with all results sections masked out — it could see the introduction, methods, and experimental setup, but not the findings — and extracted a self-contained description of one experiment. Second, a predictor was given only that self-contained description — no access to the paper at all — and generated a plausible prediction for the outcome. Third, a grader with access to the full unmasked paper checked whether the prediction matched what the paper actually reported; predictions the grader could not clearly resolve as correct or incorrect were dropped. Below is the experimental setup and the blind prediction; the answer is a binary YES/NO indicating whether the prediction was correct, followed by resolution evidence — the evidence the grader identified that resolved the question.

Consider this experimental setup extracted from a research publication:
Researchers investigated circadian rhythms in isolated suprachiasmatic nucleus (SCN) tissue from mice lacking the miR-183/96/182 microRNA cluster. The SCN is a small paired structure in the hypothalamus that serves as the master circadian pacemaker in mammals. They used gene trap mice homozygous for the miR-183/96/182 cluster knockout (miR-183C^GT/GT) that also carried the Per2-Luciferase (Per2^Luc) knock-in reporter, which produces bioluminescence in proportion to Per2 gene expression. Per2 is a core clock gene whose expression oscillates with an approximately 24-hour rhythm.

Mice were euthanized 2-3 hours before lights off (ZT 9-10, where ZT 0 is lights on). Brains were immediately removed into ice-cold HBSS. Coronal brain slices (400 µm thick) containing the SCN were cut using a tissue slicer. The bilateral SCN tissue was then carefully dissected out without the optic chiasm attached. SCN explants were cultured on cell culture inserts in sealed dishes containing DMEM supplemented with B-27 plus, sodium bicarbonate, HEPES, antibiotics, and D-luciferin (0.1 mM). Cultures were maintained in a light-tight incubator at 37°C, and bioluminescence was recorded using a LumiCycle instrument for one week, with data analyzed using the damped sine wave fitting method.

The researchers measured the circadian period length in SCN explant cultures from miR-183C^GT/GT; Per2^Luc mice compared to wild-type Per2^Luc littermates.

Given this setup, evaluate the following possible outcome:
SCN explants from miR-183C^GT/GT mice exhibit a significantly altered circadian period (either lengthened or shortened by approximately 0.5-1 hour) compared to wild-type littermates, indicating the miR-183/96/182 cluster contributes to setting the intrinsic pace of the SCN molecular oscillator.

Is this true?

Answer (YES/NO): NO